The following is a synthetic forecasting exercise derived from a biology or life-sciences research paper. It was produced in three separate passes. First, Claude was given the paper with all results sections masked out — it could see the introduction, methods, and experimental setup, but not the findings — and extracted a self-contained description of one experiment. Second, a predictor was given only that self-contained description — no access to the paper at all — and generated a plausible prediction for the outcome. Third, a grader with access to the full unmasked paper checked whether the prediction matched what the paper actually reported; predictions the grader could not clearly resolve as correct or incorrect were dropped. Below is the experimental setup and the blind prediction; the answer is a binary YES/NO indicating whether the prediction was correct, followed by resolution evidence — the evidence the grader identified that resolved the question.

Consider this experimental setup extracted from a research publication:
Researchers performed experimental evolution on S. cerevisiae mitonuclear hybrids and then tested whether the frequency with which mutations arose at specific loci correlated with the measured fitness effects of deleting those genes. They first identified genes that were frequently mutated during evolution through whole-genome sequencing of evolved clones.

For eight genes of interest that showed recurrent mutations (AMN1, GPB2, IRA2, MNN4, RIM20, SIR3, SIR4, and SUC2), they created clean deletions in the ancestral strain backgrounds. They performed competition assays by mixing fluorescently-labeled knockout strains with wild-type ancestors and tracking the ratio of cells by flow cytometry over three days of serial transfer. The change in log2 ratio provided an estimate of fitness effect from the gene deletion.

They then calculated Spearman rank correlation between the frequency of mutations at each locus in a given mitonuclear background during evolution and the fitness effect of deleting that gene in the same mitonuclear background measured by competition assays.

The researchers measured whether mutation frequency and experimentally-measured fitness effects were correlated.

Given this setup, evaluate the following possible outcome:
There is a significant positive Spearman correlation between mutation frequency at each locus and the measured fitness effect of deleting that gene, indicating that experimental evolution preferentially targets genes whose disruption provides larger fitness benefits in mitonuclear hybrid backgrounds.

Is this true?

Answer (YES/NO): NO